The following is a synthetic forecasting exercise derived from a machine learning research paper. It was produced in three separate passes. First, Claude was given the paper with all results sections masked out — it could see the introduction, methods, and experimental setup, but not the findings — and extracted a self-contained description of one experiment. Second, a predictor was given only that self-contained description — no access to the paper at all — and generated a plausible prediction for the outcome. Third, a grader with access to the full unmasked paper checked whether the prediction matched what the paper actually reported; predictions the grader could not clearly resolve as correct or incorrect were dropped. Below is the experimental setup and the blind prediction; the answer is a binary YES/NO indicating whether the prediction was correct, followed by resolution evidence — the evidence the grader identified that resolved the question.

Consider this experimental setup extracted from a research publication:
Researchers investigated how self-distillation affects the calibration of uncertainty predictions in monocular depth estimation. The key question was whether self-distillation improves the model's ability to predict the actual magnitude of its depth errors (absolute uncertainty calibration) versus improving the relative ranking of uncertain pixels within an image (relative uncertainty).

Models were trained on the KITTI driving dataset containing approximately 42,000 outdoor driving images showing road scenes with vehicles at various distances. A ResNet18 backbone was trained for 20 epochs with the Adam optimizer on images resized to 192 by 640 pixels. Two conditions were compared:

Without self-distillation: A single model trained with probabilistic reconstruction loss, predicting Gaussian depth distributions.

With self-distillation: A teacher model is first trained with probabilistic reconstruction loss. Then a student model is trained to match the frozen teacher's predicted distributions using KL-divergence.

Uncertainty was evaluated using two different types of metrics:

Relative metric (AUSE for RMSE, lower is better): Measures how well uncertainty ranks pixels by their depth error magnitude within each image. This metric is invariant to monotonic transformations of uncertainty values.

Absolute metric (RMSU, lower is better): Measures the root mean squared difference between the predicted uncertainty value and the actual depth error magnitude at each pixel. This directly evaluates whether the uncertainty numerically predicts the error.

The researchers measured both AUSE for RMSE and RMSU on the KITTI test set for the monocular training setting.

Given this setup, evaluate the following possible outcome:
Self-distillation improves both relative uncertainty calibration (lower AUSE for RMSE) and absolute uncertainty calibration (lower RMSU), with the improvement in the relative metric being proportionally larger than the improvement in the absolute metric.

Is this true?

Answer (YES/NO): NO